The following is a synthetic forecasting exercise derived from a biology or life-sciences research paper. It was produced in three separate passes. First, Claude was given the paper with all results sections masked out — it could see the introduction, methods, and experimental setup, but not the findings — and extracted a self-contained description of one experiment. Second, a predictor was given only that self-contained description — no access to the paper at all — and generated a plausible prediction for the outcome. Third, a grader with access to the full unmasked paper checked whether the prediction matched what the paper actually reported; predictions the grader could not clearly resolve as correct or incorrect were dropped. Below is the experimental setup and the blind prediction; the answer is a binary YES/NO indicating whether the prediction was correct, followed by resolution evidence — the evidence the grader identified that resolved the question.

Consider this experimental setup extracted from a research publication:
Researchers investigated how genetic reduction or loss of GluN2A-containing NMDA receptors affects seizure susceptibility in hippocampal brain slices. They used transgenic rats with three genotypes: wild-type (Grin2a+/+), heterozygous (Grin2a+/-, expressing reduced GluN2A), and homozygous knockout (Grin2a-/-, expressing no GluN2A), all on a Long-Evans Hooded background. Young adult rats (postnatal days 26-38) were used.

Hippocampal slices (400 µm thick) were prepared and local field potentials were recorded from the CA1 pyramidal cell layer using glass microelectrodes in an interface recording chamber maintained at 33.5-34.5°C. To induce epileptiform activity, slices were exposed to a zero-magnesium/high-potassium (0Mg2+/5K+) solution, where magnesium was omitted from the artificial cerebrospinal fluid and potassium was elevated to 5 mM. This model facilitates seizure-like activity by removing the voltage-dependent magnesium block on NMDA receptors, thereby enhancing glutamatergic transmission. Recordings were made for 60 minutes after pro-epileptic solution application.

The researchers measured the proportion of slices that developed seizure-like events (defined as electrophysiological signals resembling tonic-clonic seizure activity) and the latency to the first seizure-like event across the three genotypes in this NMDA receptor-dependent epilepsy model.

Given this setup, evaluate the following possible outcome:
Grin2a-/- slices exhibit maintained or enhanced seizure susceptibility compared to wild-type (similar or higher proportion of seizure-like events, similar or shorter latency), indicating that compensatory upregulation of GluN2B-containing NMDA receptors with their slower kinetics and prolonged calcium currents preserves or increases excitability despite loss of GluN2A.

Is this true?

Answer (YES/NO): NO